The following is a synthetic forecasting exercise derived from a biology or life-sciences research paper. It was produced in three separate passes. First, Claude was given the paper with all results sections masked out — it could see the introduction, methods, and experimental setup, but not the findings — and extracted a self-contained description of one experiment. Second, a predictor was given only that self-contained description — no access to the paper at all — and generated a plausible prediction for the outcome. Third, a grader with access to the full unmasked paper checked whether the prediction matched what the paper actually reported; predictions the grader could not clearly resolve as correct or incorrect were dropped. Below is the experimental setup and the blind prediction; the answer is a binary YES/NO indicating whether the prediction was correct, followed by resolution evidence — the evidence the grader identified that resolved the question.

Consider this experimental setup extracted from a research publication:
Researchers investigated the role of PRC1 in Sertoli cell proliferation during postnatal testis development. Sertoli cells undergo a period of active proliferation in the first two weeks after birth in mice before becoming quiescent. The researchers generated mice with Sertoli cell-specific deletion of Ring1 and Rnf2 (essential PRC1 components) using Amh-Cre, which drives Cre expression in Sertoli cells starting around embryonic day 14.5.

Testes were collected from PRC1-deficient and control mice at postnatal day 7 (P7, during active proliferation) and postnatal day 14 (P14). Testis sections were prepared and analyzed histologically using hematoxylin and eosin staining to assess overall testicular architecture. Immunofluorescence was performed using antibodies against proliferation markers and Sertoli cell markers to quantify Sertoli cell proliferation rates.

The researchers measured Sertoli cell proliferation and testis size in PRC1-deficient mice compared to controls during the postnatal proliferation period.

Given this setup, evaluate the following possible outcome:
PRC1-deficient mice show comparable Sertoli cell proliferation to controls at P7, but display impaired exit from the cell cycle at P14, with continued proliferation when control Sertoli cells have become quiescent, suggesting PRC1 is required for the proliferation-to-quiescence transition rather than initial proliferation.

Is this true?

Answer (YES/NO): NO